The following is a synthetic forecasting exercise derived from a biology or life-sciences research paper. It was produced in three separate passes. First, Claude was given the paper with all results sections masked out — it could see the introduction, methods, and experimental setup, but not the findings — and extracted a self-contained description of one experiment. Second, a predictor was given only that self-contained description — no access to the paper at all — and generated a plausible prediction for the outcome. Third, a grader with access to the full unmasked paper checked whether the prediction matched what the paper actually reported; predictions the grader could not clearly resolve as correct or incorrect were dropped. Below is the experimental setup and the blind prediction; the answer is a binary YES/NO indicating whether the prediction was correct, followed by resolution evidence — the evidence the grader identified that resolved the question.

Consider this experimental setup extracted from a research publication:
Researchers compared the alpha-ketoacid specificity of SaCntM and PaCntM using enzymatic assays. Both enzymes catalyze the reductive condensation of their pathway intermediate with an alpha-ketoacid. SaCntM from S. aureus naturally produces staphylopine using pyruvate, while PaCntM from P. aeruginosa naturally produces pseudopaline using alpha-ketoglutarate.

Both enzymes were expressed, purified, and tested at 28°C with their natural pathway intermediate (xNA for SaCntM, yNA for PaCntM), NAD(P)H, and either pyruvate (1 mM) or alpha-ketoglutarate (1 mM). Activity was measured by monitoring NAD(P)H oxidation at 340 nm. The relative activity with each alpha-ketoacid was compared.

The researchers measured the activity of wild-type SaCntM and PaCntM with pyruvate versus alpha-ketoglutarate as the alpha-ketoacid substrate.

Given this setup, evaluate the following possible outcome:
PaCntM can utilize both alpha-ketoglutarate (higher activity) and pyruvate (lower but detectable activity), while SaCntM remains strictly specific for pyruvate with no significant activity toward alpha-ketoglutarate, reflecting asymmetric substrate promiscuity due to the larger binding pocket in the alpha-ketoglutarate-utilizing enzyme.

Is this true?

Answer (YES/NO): NO